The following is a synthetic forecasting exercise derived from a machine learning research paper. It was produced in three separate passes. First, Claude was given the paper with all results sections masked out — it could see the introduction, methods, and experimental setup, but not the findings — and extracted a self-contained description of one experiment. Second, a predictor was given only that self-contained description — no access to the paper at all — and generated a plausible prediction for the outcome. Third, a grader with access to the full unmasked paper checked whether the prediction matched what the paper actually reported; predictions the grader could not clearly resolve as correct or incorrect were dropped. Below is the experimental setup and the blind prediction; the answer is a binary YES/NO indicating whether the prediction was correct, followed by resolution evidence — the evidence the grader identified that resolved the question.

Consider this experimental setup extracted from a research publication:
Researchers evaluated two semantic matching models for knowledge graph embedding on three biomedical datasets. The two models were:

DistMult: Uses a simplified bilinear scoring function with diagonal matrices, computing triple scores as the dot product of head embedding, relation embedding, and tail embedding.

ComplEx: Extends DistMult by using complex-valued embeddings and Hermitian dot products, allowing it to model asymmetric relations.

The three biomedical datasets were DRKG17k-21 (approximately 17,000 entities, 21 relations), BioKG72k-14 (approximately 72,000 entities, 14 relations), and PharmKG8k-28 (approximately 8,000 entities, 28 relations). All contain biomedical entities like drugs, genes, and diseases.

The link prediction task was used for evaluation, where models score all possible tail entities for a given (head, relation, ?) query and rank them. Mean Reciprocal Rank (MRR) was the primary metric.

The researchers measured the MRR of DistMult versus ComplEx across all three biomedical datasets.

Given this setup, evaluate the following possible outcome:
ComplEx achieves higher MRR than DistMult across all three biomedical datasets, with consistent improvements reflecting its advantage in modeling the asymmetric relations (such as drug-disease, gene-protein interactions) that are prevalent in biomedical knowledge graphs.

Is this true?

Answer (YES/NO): NO